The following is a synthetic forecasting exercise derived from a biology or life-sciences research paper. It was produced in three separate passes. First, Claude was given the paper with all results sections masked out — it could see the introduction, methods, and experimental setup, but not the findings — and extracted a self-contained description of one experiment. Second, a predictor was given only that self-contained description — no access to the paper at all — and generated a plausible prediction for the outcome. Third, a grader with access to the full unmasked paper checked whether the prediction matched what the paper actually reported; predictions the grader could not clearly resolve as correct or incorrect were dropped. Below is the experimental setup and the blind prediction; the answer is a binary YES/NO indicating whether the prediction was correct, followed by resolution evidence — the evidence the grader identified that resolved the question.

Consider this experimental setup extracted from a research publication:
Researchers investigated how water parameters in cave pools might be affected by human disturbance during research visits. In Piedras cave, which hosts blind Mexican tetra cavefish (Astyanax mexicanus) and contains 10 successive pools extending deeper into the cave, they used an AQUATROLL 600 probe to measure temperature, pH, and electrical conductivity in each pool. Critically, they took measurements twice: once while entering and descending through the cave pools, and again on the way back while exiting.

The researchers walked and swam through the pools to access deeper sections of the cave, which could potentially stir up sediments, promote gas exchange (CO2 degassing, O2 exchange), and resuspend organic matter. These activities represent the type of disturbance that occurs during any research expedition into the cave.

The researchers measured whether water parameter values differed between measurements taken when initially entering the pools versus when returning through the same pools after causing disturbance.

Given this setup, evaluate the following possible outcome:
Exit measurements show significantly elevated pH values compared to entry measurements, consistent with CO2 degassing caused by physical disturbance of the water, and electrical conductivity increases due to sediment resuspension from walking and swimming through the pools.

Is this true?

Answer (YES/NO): NO